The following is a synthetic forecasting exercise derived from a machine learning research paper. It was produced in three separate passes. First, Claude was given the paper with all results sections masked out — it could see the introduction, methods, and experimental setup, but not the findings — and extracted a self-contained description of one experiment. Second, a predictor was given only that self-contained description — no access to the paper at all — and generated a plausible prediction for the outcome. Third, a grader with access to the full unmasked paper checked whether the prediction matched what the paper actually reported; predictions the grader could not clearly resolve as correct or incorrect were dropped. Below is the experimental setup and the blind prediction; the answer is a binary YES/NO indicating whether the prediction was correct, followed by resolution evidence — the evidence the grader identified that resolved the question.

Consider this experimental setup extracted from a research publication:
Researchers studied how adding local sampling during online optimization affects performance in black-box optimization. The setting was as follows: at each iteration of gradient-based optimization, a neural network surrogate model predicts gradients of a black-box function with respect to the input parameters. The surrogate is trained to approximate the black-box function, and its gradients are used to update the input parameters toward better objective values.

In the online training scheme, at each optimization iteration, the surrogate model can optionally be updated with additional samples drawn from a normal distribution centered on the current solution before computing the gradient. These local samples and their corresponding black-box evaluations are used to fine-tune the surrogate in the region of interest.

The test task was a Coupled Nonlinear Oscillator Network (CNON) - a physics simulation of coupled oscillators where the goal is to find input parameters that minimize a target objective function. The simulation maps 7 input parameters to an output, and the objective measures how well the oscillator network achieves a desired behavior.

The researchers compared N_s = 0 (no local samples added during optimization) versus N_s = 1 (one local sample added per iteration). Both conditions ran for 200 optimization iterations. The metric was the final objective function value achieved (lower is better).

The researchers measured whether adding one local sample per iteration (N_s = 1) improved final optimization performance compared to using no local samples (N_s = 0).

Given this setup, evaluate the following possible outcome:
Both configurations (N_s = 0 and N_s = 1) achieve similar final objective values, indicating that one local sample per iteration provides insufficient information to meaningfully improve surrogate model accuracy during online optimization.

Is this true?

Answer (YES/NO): NO